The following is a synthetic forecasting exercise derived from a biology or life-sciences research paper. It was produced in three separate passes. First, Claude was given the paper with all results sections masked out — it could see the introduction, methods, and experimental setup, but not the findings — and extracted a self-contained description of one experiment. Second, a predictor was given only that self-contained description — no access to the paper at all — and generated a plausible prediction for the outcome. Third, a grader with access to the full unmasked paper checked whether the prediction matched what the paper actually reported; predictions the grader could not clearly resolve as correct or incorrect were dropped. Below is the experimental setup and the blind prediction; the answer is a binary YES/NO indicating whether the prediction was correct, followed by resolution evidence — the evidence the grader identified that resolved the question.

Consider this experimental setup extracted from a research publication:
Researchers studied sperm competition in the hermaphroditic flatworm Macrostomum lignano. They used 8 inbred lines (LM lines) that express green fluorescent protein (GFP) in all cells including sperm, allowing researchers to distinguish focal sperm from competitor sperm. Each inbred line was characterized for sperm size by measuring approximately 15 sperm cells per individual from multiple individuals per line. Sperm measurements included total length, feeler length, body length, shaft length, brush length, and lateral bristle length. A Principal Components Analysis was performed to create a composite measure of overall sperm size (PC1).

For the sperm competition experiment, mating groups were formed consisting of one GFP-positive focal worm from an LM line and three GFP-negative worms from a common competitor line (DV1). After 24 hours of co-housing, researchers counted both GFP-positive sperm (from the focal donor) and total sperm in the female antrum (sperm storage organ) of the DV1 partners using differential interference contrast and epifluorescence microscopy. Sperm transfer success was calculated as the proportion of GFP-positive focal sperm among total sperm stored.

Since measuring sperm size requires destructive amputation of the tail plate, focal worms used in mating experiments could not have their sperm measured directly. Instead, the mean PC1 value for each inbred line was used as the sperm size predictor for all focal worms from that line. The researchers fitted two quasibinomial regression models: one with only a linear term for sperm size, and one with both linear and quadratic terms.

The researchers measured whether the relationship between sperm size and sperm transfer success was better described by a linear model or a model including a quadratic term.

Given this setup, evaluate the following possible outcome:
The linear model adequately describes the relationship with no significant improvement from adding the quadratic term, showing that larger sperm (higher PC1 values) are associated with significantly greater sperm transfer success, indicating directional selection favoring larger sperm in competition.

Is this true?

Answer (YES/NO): NO